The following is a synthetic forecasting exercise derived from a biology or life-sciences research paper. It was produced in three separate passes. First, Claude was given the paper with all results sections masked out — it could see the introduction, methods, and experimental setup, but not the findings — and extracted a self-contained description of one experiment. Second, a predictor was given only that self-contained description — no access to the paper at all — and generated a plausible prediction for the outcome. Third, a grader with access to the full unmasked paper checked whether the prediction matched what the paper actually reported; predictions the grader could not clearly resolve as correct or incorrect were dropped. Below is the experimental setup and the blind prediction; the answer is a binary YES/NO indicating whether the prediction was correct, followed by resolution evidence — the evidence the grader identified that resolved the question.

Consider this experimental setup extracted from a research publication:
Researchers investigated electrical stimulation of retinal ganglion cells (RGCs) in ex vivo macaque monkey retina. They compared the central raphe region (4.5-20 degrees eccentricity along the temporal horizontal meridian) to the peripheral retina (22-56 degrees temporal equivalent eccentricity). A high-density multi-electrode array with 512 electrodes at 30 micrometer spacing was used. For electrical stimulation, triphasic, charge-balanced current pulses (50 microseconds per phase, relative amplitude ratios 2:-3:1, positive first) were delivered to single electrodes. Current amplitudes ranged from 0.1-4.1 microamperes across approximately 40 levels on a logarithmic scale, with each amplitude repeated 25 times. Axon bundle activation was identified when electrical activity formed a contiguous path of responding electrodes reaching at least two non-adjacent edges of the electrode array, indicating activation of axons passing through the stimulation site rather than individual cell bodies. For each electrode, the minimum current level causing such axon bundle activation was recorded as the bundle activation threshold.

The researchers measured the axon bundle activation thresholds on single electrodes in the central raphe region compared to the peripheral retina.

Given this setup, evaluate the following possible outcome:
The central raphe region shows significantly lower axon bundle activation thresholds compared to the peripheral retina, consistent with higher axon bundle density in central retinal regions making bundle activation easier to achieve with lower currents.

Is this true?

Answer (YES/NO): NO